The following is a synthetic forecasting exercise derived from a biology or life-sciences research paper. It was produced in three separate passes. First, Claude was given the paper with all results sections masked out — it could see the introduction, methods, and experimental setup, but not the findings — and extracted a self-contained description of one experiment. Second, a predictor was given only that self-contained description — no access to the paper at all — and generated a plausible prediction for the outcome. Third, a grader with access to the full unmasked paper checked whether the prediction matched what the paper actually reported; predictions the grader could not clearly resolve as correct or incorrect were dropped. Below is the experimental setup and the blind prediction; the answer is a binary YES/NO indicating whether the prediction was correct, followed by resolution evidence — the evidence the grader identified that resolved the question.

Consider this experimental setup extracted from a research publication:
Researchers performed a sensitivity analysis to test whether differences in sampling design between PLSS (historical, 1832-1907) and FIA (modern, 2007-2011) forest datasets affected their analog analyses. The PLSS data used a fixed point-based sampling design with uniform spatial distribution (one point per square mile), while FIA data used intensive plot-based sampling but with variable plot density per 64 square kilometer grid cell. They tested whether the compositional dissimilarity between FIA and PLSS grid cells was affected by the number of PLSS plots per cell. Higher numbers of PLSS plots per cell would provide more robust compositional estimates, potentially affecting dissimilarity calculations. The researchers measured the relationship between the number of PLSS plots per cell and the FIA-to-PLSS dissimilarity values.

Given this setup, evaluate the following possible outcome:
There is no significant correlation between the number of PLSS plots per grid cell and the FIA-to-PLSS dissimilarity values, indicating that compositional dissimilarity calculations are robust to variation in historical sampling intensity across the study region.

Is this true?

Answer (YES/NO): NO